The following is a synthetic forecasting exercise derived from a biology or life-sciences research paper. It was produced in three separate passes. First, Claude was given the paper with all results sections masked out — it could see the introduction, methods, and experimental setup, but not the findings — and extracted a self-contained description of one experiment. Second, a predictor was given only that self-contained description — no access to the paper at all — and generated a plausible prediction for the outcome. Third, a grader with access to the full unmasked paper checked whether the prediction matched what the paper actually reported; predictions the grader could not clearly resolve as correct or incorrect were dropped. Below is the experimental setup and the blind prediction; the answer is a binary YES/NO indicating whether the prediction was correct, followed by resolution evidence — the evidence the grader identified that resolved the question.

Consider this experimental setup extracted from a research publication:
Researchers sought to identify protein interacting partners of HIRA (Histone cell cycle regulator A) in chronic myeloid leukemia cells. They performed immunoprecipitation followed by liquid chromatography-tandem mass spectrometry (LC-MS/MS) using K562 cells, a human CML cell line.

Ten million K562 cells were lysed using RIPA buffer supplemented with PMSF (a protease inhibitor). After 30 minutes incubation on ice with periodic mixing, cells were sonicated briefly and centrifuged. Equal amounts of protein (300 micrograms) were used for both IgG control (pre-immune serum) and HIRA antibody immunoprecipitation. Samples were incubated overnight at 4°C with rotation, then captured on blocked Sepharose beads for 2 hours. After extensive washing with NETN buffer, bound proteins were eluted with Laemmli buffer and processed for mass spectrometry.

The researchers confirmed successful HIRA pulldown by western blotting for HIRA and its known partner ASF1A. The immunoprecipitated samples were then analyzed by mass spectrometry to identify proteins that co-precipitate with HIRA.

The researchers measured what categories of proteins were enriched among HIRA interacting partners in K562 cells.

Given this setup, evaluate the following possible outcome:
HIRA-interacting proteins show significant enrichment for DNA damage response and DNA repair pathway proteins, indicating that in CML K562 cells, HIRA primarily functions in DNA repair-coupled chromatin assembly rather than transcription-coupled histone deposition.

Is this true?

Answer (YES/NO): NO